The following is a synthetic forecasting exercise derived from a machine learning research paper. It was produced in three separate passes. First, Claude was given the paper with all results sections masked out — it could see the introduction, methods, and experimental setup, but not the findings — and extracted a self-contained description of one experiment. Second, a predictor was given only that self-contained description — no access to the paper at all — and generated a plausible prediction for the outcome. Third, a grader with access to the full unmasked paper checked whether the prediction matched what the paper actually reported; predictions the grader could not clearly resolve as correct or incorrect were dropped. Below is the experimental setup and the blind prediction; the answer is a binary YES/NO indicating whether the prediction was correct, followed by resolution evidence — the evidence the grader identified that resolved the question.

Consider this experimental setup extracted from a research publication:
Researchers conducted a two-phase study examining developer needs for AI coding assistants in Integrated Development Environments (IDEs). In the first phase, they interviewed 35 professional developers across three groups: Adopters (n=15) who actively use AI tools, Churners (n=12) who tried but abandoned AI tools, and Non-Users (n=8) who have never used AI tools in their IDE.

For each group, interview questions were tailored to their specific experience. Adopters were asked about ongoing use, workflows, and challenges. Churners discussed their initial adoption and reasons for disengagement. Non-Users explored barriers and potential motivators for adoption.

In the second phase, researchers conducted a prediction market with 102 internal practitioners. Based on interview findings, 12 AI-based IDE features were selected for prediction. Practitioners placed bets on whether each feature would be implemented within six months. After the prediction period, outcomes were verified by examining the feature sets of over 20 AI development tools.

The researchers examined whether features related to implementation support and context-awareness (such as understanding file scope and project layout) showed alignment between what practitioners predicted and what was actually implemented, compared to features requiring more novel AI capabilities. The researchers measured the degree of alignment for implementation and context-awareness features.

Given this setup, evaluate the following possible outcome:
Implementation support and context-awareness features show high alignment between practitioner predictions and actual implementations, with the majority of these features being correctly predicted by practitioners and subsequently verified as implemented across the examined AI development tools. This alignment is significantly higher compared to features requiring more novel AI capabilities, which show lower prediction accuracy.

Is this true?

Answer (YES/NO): YES